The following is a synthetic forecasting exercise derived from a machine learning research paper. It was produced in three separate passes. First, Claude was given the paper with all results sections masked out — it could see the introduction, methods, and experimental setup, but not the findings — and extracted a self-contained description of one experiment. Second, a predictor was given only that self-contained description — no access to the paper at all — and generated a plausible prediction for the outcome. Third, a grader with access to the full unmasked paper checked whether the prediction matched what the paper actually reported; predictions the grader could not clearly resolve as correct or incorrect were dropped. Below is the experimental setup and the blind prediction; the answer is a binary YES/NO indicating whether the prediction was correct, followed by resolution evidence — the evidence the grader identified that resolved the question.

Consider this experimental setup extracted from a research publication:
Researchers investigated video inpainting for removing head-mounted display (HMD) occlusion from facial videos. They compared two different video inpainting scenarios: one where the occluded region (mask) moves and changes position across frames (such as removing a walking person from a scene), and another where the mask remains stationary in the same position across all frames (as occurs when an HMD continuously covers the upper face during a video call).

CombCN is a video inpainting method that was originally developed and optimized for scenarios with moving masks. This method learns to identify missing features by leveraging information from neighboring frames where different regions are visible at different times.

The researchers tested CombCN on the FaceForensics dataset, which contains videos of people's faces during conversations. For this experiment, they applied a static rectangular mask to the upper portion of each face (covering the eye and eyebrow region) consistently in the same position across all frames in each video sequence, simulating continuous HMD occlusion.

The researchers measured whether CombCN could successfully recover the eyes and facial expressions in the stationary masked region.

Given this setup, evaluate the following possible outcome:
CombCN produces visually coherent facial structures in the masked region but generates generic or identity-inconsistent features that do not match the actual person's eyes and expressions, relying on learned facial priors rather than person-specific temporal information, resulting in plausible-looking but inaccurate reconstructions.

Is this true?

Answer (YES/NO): NO